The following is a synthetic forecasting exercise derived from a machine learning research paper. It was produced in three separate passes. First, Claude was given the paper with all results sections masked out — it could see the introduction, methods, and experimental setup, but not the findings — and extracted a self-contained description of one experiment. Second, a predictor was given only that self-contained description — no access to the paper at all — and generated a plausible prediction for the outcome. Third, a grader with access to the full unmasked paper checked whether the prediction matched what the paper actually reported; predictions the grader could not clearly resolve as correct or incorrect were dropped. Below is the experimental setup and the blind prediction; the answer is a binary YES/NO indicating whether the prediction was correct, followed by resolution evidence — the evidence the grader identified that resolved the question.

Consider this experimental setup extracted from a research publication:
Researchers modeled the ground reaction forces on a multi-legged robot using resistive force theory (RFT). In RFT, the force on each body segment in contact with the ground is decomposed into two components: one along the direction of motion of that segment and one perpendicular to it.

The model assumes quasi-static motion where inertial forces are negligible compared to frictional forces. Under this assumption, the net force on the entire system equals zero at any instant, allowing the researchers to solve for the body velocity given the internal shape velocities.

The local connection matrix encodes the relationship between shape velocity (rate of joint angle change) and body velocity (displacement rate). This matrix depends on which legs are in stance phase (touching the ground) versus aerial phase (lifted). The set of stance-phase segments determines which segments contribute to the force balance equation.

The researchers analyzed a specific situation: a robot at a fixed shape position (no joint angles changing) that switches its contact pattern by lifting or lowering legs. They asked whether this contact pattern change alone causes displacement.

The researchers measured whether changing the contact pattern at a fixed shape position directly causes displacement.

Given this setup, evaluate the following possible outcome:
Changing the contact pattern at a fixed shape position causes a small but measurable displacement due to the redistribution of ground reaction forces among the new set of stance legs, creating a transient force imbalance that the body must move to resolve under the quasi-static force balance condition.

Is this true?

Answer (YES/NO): NO